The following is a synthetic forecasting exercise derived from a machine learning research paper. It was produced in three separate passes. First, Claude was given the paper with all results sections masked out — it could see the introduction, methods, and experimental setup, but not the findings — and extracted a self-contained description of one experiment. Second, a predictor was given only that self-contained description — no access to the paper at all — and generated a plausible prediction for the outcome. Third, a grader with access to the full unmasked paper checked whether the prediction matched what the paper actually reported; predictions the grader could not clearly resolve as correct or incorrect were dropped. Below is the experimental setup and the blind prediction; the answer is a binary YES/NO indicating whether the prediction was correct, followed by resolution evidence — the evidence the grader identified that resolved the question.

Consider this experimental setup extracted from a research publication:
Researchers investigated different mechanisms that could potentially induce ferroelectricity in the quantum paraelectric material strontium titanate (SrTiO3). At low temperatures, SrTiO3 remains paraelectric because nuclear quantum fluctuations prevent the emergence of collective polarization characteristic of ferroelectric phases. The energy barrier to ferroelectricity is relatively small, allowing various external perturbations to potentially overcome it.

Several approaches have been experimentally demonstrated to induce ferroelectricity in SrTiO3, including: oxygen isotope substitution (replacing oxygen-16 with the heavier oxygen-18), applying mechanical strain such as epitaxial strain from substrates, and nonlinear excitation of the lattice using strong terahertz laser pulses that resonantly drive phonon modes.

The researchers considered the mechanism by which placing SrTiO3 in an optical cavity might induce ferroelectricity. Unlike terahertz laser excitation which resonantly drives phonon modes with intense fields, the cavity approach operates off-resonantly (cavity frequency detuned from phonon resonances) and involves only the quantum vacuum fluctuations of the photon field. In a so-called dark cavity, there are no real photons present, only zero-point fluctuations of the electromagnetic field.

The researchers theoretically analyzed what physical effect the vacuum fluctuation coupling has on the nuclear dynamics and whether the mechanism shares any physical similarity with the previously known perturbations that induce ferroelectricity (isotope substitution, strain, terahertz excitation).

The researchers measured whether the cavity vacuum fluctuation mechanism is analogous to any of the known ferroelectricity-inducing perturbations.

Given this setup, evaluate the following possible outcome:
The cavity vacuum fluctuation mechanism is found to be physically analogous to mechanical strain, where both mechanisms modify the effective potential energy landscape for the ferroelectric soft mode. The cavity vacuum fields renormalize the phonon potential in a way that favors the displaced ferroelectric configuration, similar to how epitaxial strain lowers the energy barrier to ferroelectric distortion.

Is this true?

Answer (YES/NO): NO